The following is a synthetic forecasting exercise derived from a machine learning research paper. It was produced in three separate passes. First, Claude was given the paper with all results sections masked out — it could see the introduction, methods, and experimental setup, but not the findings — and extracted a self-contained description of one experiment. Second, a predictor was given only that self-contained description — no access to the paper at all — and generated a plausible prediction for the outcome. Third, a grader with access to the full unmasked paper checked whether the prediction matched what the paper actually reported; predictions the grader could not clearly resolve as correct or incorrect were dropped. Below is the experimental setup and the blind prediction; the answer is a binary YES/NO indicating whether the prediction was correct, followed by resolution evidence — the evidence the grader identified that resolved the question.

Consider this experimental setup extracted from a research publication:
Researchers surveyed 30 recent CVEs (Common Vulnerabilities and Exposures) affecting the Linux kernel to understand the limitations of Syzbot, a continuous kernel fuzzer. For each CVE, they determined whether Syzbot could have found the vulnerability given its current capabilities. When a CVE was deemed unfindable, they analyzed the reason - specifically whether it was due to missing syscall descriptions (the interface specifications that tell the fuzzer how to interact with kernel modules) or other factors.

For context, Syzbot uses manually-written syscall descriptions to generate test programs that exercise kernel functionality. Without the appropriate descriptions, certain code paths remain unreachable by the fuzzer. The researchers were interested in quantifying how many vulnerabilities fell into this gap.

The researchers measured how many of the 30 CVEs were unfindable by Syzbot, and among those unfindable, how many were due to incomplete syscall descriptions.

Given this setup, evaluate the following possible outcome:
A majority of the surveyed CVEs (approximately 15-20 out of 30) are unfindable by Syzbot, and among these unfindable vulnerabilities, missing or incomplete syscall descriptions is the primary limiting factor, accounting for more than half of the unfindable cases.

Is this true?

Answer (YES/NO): NO